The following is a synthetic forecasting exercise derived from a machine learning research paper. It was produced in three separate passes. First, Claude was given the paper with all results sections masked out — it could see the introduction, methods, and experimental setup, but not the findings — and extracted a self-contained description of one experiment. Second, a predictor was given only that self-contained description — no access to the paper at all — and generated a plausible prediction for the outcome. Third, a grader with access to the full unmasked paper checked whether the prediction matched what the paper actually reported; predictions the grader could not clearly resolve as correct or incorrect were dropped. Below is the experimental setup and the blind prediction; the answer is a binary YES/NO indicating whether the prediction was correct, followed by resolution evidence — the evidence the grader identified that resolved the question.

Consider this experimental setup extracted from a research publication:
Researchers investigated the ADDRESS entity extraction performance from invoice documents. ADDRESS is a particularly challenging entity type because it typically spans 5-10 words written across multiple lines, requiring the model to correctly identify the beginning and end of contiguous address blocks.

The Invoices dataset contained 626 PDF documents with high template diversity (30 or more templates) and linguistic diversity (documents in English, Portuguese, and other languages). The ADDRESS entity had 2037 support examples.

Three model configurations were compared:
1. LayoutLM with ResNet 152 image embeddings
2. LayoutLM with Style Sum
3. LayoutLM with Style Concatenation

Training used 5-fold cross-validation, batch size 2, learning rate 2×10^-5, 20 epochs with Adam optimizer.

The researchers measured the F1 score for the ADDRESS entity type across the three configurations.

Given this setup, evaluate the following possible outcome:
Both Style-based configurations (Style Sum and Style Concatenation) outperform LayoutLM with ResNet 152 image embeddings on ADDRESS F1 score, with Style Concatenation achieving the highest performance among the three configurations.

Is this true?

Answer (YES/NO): YES